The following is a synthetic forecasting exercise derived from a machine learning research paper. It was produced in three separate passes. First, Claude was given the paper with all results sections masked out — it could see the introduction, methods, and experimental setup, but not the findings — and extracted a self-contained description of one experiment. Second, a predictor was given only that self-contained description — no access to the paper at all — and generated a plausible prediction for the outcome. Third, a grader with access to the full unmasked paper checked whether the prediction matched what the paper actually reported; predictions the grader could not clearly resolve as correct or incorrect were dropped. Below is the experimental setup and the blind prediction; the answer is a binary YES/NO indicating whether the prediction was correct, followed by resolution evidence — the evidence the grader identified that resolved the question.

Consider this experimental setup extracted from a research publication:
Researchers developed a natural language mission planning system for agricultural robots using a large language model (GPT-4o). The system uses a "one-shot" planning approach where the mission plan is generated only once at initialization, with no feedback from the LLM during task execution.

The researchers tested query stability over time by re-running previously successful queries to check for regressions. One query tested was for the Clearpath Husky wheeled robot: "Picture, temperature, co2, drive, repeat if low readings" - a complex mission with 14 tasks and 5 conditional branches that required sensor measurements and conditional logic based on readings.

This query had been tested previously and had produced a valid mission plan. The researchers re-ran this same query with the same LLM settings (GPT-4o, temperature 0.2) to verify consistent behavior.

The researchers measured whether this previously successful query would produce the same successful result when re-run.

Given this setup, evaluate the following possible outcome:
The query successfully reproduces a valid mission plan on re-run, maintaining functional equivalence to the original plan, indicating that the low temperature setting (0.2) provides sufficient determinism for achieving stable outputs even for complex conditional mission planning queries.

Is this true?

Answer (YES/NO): NO